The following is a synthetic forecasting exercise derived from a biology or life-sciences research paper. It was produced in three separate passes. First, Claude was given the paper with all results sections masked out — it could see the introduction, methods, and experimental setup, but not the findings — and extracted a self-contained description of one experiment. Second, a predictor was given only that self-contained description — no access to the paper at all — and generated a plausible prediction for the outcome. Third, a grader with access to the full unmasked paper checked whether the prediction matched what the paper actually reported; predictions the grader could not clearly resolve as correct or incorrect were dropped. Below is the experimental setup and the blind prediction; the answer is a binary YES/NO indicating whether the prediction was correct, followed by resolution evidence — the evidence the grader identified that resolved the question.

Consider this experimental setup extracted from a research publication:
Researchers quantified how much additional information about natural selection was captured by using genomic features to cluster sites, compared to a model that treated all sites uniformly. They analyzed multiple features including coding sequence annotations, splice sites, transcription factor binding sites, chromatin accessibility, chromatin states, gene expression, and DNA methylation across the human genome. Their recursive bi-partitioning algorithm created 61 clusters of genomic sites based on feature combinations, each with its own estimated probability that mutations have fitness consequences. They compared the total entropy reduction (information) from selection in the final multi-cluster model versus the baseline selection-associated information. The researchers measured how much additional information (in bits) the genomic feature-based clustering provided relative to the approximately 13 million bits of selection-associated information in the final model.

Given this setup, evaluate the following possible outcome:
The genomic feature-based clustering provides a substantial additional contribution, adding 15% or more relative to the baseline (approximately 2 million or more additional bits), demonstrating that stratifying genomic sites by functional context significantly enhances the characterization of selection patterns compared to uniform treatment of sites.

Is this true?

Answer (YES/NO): NO